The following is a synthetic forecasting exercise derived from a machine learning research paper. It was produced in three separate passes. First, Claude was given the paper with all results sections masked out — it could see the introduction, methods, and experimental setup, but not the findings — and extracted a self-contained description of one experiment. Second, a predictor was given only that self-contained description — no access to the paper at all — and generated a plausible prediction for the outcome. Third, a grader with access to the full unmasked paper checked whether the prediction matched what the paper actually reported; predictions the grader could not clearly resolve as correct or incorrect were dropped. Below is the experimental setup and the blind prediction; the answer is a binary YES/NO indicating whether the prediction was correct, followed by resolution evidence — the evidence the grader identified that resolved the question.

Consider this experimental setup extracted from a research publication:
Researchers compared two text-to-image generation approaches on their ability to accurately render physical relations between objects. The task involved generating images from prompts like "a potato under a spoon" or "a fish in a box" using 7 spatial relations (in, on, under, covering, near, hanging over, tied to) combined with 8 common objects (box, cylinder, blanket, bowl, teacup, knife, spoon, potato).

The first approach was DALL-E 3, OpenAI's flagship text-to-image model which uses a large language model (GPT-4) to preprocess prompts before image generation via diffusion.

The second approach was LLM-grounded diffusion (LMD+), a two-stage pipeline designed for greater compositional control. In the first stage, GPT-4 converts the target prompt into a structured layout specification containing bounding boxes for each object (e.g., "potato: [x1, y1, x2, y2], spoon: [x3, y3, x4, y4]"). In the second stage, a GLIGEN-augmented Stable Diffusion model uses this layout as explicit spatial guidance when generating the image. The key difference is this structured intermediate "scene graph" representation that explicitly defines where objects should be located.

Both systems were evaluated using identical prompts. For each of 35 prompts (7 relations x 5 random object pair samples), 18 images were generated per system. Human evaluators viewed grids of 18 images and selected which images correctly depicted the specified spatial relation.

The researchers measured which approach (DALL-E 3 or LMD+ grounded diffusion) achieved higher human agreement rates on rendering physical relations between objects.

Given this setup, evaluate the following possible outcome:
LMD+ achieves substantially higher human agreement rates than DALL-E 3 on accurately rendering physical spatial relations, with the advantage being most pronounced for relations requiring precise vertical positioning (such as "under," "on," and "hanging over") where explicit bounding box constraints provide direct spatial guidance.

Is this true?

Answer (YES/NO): NO